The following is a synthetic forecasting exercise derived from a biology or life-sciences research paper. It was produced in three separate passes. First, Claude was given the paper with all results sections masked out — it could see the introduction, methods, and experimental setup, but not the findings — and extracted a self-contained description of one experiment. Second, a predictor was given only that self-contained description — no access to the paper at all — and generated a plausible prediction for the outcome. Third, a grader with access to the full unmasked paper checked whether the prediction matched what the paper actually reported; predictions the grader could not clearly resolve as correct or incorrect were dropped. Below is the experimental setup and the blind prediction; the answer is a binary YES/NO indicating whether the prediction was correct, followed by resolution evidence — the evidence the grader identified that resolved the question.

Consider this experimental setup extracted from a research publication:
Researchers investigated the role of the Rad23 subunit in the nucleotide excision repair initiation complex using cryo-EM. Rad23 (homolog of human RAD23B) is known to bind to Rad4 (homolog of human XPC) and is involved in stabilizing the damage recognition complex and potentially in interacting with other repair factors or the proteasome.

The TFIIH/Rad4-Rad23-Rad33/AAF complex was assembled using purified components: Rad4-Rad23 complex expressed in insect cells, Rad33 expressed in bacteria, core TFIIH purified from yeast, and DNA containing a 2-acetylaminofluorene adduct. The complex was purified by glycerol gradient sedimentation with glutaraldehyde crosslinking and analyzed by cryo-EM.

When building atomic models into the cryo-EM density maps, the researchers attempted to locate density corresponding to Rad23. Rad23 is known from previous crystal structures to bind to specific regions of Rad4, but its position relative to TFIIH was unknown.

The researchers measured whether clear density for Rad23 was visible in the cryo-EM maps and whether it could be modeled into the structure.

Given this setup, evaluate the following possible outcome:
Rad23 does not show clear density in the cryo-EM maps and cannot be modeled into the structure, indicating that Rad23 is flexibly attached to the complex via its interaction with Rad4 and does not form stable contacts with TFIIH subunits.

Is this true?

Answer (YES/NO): YES